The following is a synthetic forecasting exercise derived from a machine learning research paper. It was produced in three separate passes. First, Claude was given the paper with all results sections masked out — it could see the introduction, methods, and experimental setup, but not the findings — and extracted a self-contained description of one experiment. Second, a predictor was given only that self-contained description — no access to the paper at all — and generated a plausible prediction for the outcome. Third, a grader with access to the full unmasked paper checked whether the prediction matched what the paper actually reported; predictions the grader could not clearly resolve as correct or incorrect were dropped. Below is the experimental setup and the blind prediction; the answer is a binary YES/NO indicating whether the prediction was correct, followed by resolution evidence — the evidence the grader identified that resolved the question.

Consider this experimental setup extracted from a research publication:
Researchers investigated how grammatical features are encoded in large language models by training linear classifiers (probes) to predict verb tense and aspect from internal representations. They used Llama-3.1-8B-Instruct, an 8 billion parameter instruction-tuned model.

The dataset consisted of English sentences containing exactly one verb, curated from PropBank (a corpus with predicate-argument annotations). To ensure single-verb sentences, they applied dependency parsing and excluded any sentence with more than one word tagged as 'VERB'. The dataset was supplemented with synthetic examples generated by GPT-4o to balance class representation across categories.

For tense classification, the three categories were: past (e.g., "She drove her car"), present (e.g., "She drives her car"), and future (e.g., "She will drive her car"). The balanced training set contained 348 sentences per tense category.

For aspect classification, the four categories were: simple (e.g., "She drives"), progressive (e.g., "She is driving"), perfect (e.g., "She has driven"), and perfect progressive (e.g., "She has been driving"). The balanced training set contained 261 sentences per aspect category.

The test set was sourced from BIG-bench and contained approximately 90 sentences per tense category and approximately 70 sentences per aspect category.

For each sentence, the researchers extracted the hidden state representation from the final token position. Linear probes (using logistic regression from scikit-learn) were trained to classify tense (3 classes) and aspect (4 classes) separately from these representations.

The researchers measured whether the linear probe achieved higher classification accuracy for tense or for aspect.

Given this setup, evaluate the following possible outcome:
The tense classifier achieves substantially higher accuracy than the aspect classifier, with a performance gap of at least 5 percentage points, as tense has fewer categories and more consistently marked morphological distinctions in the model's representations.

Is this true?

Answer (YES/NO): NO